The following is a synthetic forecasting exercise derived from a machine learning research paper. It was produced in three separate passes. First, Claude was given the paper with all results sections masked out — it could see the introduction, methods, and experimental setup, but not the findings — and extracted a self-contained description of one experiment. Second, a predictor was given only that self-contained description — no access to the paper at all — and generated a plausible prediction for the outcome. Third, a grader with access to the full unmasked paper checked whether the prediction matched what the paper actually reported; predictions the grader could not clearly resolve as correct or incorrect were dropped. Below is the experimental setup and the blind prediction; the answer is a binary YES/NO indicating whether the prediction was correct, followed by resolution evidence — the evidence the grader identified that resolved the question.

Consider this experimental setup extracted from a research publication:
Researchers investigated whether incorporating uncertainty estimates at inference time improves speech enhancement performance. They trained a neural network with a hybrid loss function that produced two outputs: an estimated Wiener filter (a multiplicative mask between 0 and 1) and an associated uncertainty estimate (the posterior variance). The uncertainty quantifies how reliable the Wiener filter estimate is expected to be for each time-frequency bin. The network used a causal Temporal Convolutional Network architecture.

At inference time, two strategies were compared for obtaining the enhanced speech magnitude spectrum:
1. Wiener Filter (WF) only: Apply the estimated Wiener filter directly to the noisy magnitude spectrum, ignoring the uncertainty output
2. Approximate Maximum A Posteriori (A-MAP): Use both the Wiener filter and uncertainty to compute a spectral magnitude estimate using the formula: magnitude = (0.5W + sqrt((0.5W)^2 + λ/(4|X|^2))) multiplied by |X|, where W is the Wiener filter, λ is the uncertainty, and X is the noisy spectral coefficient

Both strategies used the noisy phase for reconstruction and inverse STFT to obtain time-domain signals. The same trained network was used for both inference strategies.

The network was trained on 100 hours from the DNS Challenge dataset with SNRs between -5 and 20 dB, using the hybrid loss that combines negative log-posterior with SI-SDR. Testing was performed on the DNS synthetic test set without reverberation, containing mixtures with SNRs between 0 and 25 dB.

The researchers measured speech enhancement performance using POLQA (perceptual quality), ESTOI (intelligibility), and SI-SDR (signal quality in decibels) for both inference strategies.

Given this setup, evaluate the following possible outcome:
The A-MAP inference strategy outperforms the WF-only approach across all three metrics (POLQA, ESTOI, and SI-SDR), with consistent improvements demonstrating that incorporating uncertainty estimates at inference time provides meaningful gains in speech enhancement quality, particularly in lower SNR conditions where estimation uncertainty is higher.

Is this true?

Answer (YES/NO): NO